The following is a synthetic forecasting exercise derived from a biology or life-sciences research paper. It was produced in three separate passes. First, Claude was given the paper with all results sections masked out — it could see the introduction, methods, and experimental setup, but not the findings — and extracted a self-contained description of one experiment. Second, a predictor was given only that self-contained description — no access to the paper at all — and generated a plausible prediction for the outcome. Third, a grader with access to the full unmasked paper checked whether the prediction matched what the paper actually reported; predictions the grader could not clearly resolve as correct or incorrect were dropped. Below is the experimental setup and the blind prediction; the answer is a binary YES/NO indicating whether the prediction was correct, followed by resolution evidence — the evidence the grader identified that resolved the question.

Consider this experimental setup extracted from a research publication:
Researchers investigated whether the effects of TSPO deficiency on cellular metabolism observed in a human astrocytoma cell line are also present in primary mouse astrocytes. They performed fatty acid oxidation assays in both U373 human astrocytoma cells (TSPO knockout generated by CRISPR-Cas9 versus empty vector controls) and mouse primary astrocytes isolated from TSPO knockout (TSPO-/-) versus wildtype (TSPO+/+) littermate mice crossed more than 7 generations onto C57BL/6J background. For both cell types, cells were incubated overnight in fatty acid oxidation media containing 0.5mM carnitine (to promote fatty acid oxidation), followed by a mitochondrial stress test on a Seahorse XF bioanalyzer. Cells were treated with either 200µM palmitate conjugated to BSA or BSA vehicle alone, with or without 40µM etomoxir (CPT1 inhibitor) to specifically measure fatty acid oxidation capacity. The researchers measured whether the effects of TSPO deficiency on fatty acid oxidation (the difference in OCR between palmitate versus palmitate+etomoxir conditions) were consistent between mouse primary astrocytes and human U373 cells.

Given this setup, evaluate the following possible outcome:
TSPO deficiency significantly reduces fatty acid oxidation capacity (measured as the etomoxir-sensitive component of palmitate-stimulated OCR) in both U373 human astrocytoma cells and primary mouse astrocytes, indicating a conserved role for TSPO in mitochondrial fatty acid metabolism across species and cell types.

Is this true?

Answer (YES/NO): NO